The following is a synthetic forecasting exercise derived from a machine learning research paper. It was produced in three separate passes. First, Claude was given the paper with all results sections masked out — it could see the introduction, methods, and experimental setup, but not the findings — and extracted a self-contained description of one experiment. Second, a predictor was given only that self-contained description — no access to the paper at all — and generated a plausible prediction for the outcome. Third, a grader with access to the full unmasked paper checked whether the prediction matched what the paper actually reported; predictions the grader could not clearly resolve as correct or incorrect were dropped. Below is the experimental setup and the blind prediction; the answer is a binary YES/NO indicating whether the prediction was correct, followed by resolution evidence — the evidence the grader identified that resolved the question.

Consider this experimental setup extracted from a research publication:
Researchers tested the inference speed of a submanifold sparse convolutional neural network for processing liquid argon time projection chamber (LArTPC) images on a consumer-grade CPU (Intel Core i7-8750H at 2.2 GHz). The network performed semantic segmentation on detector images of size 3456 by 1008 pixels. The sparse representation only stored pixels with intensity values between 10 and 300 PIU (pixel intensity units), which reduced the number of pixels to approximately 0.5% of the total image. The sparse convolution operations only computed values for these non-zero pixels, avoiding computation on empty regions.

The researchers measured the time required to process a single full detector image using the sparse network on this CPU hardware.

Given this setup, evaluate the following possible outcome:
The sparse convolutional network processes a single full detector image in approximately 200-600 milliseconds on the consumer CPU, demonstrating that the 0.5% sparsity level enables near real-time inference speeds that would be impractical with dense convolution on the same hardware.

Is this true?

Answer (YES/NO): YES